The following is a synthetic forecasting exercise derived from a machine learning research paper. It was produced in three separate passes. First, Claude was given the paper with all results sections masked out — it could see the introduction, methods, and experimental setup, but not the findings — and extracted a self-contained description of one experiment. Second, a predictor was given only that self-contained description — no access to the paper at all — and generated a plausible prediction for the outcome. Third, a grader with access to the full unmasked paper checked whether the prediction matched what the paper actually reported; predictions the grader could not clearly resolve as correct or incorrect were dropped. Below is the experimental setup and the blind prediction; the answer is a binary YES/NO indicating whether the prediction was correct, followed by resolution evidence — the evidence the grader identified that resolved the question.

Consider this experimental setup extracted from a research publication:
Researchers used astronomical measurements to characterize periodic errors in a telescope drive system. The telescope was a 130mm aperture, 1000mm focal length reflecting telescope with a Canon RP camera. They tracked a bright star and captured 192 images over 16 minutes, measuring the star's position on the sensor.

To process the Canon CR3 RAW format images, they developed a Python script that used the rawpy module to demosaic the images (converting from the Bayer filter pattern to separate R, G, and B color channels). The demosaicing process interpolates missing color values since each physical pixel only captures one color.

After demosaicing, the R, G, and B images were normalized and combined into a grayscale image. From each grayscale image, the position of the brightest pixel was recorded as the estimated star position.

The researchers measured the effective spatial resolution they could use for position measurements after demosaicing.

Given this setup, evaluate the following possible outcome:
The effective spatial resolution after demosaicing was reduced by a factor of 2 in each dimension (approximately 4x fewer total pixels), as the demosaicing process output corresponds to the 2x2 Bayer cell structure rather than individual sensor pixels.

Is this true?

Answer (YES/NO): NO